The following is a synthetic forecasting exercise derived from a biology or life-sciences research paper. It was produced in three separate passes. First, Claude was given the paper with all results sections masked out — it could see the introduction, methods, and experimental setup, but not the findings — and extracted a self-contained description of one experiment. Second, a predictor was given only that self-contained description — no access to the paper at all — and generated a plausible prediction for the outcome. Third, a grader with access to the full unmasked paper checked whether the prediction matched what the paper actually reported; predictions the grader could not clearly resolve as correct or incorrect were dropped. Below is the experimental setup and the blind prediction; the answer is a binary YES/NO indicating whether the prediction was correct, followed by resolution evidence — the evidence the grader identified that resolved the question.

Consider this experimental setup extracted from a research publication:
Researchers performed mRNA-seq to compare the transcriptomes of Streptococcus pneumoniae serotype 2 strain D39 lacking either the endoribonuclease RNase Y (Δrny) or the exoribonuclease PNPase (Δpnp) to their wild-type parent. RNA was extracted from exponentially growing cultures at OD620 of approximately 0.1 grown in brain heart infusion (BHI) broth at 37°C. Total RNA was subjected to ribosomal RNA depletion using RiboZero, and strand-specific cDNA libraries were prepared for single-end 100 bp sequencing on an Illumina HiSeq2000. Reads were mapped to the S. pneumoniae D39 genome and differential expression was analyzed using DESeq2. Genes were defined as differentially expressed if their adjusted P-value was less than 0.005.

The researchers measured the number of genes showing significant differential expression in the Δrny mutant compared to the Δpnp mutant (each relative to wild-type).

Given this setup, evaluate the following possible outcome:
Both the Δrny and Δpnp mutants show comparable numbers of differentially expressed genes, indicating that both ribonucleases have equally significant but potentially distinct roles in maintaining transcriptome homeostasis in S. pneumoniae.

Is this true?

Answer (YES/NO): NO